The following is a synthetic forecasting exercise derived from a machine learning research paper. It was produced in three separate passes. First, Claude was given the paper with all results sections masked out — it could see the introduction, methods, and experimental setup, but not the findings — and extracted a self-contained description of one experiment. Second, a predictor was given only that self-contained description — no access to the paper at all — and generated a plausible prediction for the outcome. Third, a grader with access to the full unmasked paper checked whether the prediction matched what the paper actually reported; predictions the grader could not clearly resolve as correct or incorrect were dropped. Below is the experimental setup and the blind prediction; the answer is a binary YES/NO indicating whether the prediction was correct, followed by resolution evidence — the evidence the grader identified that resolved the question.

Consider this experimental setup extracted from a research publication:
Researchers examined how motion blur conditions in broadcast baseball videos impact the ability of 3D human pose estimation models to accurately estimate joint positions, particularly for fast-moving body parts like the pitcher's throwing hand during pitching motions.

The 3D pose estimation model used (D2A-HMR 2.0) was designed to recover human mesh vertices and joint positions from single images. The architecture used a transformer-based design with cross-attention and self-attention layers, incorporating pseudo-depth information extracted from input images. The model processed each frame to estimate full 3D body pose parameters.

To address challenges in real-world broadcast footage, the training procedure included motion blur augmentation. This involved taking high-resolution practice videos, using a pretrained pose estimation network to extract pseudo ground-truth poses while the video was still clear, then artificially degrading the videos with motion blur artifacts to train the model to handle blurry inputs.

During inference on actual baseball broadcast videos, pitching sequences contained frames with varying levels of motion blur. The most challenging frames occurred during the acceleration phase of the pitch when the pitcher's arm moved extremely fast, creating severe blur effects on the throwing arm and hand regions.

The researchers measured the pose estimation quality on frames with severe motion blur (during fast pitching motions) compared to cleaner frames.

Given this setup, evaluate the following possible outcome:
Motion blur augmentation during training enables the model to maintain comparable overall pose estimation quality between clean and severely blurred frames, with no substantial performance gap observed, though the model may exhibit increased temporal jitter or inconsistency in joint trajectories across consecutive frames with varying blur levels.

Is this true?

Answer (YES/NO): NO